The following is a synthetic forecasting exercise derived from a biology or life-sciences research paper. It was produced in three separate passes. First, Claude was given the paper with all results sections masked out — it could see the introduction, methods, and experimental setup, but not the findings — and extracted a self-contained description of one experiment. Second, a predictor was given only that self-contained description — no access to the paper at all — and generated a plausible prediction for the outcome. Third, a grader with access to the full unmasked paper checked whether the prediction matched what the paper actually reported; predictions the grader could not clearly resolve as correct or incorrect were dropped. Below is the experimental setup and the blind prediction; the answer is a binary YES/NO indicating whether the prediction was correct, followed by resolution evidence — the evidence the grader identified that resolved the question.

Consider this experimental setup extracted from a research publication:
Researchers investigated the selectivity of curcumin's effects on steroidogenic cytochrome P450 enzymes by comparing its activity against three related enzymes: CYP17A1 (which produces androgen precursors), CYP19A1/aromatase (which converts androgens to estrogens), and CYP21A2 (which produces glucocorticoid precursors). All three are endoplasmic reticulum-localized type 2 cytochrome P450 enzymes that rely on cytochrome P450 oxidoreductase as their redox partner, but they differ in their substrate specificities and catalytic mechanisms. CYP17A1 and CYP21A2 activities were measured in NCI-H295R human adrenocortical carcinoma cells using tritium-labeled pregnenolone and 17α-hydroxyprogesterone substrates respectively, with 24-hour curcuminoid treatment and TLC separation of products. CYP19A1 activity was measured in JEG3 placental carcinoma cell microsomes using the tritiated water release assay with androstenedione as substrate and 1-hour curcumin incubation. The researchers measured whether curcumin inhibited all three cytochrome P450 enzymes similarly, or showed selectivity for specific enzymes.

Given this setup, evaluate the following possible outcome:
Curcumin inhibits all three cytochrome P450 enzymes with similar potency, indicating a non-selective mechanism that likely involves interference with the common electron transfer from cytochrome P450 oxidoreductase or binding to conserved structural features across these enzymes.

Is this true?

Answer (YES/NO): NO